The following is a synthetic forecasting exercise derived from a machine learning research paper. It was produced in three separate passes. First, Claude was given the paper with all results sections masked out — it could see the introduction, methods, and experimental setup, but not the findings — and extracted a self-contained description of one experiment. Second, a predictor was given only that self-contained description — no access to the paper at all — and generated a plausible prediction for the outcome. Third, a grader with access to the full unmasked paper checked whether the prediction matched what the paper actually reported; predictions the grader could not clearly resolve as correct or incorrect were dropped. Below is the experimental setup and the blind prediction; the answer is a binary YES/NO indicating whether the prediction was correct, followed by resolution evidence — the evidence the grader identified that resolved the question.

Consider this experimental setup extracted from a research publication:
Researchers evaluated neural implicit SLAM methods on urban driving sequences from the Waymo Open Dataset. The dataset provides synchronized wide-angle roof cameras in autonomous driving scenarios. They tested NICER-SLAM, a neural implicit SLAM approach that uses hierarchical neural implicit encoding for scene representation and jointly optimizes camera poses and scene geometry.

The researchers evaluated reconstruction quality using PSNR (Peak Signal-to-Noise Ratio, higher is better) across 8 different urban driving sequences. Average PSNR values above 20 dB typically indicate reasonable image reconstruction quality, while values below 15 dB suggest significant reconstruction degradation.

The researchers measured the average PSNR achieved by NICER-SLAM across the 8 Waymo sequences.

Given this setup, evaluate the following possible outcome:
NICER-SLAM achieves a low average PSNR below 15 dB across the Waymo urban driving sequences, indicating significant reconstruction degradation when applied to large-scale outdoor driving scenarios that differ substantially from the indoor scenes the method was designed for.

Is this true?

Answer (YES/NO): YES